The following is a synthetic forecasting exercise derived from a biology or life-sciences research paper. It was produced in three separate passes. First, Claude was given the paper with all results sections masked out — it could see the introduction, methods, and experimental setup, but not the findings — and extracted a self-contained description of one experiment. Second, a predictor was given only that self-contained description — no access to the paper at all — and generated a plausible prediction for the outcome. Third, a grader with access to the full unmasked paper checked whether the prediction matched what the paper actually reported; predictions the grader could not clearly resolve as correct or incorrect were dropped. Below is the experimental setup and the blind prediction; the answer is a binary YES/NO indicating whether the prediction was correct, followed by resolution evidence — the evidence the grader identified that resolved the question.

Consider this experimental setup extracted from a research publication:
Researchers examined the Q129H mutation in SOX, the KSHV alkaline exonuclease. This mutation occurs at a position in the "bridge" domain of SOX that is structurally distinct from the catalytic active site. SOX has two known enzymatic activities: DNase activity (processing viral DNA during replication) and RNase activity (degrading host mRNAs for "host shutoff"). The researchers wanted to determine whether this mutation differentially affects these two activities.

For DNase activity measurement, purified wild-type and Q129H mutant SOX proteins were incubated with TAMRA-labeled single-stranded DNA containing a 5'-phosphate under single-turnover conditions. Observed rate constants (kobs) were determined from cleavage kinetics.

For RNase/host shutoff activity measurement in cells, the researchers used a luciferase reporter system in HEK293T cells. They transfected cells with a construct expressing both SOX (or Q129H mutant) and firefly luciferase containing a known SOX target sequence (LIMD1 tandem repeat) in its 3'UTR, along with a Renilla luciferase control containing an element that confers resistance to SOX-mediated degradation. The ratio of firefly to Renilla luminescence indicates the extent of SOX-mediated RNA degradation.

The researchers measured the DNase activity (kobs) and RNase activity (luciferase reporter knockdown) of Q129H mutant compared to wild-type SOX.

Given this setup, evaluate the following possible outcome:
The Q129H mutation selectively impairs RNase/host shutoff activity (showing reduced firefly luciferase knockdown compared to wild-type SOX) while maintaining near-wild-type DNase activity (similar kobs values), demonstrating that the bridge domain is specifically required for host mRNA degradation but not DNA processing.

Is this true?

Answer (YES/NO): NO